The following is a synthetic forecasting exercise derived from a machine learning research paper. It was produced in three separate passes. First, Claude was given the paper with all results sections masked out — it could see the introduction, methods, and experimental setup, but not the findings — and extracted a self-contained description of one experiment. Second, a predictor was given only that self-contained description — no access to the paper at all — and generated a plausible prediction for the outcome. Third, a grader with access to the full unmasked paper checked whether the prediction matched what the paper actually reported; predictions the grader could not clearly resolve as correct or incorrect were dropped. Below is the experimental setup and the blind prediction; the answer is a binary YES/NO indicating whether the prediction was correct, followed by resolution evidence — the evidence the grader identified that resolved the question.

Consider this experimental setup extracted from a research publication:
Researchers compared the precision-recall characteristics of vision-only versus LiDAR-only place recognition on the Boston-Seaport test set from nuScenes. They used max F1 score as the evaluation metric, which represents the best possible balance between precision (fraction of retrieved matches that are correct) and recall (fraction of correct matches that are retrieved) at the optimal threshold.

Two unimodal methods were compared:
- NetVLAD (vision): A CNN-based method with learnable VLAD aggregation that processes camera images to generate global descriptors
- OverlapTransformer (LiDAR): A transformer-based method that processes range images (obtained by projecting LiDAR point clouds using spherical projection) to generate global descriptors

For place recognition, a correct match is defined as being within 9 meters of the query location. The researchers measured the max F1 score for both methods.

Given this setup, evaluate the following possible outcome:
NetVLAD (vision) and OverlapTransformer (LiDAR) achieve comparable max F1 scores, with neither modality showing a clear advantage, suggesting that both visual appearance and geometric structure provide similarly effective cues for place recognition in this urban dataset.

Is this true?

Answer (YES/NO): NO